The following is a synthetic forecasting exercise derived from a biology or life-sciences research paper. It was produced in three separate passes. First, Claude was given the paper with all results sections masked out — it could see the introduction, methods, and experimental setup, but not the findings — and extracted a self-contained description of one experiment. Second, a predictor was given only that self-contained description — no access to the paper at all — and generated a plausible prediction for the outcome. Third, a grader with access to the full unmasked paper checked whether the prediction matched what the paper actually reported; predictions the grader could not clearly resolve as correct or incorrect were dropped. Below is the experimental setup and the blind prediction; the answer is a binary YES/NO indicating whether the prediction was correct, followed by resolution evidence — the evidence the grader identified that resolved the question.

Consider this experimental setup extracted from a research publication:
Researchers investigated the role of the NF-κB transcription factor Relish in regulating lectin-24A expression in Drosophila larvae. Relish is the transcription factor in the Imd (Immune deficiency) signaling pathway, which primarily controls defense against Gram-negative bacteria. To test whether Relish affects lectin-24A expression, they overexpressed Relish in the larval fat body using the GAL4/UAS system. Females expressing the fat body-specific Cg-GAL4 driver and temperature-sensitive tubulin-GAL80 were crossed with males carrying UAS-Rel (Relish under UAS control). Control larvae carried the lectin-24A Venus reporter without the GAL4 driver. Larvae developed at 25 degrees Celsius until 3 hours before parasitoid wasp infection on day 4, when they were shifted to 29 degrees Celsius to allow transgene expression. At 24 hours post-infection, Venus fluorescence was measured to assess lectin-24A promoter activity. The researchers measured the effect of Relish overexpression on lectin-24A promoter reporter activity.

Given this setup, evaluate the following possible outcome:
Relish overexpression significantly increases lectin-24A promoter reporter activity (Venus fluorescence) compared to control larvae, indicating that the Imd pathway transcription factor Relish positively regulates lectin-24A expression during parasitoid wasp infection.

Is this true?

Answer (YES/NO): NO